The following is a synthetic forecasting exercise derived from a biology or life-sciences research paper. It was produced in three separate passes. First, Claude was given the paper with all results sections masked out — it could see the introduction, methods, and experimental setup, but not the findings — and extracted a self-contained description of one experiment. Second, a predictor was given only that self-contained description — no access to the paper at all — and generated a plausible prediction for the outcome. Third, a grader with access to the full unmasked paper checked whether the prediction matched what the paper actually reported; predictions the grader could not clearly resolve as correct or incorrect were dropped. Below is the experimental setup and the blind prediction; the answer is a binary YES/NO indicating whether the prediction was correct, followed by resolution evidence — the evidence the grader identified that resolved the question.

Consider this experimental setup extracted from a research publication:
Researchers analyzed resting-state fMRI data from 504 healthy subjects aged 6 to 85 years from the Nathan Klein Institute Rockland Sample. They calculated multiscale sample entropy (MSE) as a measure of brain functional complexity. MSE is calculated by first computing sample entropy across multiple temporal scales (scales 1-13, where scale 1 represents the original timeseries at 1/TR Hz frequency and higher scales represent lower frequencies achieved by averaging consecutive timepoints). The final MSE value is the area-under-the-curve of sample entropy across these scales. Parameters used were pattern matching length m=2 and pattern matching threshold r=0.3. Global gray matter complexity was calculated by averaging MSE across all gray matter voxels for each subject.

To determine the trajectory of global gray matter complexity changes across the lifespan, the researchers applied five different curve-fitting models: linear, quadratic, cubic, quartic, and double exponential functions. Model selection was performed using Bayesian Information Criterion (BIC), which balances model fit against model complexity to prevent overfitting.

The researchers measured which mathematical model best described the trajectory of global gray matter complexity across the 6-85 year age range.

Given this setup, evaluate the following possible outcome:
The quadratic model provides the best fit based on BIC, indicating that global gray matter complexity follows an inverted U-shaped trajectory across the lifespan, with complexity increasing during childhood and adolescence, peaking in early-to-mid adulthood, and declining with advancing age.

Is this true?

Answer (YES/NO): NO